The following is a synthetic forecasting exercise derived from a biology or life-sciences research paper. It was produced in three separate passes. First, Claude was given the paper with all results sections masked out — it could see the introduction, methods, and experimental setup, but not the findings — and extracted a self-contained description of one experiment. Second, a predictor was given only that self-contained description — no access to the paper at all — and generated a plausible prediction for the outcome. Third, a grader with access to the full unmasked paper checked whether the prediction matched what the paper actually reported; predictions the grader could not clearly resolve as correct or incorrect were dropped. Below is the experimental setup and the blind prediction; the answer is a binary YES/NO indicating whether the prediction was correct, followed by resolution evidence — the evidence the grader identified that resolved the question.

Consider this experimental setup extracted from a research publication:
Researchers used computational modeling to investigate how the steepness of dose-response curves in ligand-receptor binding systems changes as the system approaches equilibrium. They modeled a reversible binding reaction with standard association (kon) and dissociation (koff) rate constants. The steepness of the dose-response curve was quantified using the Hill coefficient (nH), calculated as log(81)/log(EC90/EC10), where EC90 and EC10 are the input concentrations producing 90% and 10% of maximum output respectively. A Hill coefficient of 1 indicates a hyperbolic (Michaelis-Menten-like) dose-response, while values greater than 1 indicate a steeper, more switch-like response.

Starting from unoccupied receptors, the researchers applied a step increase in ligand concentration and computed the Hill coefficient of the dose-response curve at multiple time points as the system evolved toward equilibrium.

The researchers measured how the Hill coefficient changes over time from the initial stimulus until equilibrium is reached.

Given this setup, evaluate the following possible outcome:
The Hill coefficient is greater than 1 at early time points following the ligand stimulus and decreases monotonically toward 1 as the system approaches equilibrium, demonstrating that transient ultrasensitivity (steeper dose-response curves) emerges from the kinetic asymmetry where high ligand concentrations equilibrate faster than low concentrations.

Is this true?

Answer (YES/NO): YES